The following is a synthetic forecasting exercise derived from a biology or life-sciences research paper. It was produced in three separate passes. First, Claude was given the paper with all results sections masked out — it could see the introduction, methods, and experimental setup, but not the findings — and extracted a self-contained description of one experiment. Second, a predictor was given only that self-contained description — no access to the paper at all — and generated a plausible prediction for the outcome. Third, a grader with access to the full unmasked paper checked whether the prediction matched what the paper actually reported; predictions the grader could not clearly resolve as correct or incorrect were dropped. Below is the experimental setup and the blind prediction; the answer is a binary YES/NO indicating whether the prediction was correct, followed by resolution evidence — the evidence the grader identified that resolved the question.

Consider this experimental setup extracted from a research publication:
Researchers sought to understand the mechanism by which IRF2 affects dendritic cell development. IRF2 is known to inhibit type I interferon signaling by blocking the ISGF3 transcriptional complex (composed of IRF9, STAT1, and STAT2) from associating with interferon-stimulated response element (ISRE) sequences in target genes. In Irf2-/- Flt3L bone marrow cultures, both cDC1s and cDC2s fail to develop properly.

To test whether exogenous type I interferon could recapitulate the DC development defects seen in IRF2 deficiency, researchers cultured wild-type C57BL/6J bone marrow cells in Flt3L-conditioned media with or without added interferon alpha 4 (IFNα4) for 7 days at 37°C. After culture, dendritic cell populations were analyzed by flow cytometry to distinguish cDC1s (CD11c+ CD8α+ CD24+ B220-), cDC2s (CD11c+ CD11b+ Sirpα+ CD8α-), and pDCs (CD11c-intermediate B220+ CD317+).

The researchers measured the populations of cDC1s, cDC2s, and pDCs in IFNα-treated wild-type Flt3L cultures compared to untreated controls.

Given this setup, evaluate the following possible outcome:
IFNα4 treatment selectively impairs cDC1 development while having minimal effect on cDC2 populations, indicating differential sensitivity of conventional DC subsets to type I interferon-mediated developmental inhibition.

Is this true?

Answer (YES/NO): NO